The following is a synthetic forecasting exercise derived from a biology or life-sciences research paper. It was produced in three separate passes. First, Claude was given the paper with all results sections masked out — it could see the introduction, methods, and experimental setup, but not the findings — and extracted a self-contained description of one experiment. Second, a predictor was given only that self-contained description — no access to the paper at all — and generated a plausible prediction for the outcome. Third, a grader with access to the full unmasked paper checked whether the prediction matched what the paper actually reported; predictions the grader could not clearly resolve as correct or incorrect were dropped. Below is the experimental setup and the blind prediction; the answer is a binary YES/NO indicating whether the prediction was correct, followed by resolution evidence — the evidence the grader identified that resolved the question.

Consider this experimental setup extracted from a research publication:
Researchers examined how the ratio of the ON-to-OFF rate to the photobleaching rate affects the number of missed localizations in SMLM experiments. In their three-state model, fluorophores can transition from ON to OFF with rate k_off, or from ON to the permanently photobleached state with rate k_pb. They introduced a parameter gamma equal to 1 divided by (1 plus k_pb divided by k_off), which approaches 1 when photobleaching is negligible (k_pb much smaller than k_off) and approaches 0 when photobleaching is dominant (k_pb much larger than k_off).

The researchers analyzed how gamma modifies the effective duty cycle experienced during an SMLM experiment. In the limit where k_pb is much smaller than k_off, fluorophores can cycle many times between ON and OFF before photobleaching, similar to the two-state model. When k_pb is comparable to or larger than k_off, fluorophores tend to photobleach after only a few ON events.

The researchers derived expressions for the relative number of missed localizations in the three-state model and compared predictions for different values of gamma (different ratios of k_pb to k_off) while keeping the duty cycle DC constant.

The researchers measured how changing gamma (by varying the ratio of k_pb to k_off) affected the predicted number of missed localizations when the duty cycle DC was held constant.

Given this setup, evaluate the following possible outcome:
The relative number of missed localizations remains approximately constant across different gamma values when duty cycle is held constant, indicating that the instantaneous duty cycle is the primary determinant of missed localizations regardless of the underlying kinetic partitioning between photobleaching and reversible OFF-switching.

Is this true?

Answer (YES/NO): NO